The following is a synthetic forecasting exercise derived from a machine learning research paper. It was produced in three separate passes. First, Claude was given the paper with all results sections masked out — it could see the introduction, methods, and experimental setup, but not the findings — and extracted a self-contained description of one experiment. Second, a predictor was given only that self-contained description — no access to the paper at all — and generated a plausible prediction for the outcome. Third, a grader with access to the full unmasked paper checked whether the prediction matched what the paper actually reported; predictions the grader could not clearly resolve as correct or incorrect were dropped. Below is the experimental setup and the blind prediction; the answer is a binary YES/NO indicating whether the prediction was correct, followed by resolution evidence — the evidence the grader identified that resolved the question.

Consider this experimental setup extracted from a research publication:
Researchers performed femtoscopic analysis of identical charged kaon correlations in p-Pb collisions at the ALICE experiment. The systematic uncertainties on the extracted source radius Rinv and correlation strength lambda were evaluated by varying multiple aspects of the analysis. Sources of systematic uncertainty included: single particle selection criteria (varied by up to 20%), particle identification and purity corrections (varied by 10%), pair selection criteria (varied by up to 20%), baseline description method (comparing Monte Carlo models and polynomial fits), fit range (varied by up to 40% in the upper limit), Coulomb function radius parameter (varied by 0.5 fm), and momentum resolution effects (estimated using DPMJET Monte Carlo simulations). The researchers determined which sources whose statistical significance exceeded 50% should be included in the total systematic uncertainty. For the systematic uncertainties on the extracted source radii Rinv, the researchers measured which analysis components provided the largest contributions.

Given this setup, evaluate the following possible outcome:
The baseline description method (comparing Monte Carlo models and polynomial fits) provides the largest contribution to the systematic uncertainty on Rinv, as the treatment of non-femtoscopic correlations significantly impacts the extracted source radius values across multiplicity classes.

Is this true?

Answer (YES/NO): NO